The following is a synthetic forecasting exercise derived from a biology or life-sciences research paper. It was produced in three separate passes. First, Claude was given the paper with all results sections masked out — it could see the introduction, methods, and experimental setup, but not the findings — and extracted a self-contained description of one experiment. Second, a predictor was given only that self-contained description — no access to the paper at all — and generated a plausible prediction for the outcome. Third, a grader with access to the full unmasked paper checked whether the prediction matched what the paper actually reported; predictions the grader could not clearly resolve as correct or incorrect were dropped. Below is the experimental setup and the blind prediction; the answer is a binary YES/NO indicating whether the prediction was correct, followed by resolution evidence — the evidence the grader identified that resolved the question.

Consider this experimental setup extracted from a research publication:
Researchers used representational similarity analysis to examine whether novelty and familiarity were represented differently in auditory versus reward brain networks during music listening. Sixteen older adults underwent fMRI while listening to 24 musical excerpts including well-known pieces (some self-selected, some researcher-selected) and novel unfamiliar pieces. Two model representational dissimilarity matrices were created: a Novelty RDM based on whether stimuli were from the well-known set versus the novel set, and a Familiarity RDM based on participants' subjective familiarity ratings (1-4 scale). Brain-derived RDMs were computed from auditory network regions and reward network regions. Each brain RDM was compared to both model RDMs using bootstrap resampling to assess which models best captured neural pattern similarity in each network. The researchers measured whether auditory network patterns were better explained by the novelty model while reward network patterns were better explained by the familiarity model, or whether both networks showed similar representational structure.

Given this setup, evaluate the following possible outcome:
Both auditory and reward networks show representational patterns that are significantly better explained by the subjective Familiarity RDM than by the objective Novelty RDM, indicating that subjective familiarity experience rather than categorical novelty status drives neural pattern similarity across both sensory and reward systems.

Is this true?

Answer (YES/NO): NO